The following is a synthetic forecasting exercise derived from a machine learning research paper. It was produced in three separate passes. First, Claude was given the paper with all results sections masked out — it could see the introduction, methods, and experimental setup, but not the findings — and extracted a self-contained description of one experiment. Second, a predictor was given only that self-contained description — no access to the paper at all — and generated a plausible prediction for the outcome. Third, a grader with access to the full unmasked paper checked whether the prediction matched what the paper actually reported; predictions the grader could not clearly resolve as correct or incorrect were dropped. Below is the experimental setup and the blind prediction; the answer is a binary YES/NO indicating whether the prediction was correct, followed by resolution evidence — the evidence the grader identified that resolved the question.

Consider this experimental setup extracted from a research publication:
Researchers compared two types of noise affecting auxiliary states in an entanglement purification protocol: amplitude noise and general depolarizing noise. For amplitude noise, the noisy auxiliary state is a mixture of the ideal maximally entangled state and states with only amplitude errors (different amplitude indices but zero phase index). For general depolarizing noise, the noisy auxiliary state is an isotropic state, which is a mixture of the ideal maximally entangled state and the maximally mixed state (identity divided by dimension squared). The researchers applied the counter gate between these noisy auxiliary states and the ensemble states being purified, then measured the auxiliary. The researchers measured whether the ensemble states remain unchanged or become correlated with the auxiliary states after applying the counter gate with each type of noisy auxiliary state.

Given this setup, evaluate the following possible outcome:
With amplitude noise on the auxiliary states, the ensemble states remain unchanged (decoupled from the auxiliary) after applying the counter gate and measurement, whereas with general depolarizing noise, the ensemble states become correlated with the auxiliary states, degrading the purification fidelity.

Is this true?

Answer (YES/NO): YES